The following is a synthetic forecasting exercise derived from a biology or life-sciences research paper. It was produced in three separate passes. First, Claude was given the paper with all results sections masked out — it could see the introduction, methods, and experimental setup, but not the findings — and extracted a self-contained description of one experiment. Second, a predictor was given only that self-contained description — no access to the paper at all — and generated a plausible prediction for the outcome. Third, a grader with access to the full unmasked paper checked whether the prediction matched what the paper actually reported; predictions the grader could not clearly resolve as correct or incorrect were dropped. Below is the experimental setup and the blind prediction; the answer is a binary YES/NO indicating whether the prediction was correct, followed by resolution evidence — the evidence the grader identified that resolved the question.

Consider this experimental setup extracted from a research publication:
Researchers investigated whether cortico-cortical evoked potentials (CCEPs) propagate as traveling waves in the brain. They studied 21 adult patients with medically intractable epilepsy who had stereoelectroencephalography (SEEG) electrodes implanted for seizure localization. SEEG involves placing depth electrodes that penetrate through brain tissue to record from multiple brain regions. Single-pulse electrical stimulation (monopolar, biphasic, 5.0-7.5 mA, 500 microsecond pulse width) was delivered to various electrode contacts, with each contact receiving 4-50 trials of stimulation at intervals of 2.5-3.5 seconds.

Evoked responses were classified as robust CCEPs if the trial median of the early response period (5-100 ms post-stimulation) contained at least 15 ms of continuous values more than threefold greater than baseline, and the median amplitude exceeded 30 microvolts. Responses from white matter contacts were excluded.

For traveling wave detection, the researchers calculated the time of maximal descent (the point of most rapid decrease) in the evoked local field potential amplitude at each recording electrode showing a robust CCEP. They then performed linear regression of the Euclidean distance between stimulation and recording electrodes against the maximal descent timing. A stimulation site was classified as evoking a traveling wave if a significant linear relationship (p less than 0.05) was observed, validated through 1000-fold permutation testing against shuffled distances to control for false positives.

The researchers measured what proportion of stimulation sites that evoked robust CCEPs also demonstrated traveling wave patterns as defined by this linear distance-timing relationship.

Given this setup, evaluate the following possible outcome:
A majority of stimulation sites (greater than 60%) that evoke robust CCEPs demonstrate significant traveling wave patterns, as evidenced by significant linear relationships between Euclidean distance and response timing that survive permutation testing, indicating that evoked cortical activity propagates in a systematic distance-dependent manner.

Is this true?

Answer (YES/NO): NO